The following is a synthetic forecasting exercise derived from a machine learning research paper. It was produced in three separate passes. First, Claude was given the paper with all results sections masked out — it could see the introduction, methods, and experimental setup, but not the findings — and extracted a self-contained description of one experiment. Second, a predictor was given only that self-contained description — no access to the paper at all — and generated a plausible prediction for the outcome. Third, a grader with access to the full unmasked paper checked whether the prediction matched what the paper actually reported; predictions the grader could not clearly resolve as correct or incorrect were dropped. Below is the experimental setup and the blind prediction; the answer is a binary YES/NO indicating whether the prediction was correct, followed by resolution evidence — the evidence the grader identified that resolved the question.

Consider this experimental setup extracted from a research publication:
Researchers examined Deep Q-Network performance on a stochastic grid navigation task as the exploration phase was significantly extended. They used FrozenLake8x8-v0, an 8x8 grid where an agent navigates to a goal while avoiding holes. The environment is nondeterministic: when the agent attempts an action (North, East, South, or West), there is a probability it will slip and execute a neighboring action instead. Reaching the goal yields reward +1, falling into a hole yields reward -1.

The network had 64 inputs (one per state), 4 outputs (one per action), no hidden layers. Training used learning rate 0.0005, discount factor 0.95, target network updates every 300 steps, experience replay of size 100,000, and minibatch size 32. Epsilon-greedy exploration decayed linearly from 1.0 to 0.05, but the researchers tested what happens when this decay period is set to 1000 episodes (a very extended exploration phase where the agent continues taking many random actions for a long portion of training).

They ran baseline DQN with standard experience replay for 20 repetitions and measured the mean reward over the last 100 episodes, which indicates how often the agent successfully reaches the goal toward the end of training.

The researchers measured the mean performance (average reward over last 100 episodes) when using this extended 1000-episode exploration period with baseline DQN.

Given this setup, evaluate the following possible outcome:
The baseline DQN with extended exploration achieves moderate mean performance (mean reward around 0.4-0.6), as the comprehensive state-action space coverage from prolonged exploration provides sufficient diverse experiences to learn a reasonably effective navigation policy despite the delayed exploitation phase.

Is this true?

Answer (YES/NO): NO